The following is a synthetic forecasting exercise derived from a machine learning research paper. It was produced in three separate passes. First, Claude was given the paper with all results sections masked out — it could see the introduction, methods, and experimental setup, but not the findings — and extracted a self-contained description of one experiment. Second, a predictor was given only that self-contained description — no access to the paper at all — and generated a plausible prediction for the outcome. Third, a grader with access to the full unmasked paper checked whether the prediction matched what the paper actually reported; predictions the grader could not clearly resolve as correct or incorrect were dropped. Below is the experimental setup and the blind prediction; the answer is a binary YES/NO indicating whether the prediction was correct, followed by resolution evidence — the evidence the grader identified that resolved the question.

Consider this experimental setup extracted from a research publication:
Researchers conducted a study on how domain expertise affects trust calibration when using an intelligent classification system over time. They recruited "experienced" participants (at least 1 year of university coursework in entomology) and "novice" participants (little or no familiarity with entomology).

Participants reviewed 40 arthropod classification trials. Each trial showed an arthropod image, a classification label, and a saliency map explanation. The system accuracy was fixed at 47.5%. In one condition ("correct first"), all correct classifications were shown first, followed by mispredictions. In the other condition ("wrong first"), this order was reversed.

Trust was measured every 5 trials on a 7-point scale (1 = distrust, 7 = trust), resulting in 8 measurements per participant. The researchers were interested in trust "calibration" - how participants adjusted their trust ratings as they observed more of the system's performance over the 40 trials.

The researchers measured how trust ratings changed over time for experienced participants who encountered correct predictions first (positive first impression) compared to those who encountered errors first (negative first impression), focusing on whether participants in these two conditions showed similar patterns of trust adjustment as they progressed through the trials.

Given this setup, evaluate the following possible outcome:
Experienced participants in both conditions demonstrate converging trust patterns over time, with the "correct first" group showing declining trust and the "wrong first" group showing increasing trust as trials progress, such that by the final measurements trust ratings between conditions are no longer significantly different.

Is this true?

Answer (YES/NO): NO